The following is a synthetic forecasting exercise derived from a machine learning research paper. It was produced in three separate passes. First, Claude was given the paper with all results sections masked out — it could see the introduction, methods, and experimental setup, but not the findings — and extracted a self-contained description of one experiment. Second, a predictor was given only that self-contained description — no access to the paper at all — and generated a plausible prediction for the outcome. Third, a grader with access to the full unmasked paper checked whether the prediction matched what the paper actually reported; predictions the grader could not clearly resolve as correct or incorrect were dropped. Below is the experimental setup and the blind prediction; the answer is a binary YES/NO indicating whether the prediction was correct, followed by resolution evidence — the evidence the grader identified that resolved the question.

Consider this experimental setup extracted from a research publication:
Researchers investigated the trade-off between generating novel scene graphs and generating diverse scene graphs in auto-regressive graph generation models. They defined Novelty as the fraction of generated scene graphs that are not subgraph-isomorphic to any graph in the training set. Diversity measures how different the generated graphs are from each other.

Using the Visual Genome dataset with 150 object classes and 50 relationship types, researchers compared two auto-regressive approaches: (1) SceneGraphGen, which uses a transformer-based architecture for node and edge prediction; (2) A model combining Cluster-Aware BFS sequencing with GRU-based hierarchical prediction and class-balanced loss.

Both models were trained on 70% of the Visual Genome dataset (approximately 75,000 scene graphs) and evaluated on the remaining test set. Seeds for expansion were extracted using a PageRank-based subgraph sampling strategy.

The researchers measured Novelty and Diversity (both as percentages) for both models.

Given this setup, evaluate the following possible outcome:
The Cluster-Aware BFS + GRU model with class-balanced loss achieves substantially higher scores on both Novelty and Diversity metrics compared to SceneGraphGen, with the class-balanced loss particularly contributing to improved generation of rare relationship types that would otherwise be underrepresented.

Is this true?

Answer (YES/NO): NO